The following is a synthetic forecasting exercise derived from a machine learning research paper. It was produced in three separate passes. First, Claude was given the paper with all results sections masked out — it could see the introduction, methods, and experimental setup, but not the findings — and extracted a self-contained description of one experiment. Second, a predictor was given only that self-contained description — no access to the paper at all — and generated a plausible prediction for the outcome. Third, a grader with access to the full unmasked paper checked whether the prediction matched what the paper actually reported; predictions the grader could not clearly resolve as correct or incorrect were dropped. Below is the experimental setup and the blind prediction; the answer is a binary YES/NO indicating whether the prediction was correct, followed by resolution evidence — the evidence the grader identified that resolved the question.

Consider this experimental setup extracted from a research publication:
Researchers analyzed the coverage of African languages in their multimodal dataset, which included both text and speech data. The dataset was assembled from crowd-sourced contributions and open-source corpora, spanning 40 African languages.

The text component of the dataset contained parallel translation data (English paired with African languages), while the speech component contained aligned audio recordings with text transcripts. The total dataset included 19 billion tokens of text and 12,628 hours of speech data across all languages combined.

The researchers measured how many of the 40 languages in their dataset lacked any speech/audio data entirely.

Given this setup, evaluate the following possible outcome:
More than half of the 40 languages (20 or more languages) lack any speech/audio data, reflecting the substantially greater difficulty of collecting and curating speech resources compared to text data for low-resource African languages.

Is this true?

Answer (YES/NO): NO